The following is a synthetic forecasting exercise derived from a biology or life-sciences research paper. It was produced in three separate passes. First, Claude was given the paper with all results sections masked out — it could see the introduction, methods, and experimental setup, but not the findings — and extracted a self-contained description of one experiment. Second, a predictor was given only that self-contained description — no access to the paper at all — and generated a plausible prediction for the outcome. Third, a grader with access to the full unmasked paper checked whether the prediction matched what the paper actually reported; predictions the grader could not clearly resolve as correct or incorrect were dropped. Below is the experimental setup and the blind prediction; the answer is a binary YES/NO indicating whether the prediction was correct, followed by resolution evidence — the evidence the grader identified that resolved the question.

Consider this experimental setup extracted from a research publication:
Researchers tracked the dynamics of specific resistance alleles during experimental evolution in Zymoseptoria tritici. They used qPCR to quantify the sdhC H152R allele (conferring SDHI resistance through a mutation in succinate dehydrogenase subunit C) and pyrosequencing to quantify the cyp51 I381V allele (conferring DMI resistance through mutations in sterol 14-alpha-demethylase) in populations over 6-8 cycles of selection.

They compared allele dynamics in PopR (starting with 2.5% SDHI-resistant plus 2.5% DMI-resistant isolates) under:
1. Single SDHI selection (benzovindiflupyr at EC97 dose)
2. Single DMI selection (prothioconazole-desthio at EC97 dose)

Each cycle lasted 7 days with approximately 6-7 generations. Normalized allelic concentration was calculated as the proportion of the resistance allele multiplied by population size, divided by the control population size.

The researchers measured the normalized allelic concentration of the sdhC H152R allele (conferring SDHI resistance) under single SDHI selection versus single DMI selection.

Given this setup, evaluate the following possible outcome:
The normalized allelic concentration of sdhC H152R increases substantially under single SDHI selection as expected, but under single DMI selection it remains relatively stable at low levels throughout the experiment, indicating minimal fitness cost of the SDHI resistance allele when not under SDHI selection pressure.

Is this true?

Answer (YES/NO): NO